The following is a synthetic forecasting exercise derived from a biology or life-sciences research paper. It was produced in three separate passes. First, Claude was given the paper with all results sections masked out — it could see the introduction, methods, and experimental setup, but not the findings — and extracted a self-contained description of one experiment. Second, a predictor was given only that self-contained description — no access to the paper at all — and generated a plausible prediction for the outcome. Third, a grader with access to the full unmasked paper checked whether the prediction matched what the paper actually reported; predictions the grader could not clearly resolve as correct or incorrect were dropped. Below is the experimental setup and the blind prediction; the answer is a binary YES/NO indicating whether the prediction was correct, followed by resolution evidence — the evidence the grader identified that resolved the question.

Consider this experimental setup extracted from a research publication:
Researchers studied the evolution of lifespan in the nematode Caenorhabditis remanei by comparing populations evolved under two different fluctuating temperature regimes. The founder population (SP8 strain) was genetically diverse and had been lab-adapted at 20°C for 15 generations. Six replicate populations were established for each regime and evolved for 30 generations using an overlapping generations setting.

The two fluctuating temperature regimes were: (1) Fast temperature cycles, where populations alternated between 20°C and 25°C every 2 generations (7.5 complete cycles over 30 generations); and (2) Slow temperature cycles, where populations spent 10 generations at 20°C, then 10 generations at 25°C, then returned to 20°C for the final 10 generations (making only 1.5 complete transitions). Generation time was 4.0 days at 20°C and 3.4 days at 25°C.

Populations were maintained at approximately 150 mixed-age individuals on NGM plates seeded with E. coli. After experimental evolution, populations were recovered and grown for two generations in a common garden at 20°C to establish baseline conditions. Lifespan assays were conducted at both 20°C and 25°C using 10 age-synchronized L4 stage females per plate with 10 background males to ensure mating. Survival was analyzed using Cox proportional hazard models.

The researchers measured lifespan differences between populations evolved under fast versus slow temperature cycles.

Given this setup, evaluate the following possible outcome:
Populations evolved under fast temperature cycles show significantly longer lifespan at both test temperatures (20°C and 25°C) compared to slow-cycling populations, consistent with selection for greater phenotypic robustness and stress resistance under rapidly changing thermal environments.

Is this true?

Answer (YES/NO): NO